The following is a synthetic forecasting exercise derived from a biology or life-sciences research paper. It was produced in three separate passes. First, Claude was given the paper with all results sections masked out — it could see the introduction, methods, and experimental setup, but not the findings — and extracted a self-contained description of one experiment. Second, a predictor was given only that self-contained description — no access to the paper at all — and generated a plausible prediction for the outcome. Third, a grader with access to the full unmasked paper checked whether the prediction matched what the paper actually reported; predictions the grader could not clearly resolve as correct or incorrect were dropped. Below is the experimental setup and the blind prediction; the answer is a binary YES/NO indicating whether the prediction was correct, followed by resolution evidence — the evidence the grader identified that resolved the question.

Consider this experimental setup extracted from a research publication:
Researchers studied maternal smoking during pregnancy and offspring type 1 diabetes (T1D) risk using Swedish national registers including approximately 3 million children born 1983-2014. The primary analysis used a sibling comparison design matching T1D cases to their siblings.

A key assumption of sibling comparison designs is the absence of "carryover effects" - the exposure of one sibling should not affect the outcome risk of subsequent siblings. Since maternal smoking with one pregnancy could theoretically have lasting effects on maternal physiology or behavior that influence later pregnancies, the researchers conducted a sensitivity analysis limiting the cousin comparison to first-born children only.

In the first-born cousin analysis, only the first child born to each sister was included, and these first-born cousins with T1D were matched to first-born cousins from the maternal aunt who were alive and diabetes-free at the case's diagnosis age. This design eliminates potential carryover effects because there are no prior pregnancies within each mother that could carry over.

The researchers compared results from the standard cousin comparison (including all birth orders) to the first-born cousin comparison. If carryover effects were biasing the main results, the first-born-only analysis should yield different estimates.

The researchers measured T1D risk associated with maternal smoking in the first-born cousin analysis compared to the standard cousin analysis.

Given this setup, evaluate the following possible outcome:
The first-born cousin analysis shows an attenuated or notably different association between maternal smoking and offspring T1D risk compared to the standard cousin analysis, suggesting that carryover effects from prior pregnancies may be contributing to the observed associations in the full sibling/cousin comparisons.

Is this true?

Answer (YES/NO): NO